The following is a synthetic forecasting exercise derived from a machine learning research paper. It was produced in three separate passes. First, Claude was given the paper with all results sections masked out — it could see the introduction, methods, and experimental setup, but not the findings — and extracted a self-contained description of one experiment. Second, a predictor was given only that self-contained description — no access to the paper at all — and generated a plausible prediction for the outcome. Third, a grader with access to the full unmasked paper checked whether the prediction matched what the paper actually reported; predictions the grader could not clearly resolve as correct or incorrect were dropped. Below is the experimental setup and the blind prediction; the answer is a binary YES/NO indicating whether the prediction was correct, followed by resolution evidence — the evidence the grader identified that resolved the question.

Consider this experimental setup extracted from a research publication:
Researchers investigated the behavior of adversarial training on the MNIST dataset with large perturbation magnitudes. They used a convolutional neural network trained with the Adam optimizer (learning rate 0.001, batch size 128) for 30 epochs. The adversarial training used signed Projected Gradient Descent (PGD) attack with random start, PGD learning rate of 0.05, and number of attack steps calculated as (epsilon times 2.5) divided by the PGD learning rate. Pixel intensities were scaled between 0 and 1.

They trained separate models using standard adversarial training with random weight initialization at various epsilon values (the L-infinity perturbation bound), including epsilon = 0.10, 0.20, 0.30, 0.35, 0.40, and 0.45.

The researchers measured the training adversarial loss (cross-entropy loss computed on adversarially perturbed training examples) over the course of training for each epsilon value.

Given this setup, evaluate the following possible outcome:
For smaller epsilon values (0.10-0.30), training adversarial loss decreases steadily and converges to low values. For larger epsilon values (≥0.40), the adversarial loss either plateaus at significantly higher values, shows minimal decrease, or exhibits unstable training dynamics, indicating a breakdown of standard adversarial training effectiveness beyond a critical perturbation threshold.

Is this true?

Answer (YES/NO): YES